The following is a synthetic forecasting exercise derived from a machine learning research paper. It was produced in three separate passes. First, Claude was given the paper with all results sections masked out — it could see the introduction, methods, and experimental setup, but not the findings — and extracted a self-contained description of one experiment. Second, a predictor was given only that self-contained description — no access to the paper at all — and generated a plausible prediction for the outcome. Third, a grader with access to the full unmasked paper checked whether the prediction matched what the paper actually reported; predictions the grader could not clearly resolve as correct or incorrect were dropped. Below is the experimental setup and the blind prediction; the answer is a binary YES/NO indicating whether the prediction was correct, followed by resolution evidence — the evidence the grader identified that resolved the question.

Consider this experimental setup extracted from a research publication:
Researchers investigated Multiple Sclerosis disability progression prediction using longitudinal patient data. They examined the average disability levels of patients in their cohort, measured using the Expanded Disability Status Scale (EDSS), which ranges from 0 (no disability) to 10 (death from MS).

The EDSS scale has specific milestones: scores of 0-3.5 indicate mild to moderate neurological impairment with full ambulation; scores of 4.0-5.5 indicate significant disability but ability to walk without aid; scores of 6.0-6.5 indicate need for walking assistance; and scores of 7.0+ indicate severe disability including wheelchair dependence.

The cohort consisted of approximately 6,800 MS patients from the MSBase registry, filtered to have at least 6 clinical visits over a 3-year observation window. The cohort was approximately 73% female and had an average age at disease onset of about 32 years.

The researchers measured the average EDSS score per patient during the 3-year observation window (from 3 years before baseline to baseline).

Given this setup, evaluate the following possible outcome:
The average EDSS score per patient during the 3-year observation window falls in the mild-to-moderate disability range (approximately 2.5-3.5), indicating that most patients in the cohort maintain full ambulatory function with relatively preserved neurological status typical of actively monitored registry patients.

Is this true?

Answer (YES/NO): NO